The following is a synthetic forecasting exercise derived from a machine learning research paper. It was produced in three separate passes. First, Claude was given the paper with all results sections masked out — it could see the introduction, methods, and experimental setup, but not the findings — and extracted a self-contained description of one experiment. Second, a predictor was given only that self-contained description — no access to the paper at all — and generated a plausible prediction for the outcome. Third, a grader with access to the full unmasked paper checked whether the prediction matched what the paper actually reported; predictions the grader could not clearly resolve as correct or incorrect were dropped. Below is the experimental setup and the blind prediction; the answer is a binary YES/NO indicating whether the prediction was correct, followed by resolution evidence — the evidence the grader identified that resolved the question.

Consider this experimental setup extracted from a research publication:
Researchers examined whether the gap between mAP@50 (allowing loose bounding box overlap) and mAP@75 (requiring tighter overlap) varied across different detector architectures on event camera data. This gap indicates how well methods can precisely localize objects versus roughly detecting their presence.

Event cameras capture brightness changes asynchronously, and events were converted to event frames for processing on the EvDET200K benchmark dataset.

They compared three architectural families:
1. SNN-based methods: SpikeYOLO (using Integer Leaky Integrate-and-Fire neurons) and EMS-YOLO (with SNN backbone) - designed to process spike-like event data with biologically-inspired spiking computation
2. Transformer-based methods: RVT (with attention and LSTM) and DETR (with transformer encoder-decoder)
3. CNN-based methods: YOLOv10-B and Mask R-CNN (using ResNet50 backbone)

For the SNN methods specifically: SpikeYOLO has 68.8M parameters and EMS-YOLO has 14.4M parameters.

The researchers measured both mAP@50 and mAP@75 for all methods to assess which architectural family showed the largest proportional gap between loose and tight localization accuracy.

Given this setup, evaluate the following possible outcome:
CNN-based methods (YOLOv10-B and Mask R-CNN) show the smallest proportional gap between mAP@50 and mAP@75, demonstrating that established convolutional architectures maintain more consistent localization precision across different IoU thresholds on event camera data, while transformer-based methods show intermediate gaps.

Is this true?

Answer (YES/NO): YES